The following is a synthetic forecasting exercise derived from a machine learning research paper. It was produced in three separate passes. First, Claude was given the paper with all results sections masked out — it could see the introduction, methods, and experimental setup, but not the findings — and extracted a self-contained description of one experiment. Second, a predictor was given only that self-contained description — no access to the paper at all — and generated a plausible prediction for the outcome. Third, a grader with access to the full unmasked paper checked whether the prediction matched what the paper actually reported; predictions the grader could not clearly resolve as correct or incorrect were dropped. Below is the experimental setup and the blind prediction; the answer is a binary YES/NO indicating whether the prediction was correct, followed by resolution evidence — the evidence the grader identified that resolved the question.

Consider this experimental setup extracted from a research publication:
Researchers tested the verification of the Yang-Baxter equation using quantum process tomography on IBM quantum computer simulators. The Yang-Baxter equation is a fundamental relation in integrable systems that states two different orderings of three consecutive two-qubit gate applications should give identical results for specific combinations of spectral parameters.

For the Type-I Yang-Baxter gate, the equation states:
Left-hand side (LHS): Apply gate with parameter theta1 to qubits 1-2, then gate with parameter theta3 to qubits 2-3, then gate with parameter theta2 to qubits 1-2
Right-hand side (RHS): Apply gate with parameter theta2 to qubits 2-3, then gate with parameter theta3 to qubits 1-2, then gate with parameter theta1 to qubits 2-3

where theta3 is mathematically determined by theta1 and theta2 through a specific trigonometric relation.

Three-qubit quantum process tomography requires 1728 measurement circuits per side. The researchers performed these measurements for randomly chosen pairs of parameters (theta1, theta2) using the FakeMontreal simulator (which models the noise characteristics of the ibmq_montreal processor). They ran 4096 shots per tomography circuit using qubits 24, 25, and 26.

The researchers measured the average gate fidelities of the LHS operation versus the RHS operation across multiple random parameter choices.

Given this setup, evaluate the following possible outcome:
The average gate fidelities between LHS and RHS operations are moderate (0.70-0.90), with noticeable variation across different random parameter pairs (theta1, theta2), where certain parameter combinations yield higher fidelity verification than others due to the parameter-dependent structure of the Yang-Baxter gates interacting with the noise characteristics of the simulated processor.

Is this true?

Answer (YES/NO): NO